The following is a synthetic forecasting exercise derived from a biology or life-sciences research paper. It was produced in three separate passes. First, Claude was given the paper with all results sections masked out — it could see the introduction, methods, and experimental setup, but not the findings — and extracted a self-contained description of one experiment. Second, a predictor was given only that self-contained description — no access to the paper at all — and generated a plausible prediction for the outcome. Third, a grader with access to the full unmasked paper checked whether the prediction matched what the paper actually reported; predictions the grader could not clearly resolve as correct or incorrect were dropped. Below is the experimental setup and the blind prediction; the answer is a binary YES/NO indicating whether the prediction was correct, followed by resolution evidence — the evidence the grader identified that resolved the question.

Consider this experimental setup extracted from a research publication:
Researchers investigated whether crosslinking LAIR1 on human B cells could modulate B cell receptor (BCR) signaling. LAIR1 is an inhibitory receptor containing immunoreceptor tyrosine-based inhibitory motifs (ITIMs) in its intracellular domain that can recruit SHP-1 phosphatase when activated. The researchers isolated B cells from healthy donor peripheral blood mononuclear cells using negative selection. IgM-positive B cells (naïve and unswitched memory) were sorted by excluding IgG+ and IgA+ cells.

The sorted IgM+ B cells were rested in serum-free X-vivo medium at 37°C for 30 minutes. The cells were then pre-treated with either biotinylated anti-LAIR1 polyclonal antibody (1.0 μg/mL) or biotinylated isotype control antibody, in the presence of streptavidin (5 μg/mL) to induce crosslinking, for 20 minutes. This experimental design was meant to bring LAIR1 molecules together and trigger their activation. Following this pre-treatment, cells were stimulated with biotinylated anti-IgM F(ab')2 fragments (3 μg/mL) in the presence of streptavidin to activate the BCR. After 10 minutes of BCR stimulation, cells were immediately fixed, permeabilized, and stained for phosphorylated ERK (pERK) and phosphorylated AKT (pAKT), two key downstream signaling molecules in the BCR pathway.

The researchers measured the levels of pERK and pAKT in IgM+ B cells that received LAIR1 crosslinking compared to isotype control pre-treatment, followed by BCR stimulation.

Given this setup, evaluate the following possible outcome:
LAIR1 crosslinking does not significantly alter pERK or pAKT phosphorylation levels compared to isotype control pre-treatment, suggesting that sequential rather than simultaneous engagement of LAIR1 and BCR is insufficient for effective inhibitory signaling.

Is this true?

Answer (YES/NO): NO